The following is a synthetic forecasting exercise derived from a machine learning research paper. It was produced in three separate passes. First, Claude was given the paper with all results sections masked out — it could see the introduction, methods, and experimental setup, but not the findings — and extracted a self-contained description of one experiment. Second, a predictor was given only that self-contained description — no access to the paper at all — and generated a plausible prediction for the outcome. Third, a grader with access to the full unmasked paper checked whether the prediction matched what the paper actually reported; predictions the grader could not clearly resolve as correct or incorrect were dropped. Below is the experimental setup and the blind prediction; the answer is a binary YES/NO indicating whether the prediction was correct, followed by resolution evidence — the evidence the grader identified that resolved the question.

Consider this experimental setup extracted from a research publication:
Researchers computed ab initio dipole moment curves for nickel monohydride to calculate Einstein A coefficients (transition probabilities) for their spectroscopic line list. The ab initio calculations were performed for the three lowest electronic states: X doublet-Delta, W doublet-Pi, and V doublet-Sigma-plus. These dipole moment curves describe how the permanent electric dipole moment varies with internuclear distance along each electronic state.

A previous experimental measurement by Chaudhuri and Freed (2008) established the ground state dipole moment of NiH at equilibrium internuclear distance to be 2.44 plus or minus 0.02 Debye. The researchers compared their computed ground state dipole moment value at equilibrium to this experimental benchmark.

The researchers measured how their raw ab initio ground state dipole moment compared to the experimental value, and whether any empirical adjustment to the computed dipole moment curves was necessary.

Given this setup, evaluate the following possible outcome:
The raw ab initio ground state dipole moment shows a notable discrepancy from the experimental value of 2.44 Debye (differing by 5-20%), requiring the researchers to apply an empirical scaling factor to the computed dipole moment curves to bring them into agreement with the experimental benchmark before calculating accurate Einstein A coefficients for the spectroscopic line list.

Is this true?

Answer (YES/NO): NO